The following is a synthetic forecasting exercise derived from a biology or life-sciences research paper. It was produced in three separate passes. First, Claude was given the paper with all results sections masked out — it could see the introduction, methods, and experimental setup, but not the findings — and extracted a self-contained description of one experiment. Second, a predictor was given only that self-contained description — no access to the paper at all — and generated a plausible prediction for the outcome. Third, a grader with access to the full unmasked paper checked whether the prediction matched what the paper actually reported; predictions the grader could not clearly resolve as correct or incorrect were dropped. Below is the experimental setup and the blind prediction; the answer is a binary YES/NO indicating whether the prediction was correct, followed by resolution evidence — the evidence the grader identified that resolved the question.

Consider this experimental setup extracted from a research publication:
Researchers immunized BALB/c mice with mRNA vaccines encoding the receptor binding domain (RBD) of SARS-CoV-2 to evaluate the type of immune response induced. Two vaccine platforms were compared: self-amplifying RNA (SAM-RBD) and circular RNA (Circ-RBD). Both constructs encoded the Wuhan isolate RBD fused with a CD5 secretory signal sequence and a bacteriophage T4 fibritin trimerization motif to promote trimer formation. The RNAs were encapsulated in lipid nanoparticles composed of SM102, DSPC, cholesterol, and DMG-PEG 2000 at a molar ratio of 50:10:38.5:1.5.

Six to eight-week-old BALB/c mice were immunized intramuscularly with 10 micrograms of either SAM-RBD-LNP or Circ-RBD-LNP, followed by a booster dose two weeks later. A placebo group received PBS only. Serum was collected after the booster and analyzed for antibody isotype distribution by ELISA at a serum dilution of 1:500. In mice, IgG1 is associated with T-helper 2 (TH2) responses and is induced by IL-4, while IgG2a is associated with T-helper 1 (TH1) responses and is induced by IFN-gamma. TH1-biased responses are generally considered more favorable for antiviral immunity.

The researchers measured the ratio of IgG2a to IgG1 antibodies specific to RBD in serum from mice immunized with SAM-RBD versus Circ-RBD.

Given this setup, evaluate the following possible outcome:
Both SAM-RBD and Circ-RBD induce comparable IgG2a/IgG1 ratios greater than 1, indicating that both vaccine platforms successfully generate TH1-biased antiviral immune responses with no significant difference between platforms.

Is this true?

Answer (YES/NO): YES